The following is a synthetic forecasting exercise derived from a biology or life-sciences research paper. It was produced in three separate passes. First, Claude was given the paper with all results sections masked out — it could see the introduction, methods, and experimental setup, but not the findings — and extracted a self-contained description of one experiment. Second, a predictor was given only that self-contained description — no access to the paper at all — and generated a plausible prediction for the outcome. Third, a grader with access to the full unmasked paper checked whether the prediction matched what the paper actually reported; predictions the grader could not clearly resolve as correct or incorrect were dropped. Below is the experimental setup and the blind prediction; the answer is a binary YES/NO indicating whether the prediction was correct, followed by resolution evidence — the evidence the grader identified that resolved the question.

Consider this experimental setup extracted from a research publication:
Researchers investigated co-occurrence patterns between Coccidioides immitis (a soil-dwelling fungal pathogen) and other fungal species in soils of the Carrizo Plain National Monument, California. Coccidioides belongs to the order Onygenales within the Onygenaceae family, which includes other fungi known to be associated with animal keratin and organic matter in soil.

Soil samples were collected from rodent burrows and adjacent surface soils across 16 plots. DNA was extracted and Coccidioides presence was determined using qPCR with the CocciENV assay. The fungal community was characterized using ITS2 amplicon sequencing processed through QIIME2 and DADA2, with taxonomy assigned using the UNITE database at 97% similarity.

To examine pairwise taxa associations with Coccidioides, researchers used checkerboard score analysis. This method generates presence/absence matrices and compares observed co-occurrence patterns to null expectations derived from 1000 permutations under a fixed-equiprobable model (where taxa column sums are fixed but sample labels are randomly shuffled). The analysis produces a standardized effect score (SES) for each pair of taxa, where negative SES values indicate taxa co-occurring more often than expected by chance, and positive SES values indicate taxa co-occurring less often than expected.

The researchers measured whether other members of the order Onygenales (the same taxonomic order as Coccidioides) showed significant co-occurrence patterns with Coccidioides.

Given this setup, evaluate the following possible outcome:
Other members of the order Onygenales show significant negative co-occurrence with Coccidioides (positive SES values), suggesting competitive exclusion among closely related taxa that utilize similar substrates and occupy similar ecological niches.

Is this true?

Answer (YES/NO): NO